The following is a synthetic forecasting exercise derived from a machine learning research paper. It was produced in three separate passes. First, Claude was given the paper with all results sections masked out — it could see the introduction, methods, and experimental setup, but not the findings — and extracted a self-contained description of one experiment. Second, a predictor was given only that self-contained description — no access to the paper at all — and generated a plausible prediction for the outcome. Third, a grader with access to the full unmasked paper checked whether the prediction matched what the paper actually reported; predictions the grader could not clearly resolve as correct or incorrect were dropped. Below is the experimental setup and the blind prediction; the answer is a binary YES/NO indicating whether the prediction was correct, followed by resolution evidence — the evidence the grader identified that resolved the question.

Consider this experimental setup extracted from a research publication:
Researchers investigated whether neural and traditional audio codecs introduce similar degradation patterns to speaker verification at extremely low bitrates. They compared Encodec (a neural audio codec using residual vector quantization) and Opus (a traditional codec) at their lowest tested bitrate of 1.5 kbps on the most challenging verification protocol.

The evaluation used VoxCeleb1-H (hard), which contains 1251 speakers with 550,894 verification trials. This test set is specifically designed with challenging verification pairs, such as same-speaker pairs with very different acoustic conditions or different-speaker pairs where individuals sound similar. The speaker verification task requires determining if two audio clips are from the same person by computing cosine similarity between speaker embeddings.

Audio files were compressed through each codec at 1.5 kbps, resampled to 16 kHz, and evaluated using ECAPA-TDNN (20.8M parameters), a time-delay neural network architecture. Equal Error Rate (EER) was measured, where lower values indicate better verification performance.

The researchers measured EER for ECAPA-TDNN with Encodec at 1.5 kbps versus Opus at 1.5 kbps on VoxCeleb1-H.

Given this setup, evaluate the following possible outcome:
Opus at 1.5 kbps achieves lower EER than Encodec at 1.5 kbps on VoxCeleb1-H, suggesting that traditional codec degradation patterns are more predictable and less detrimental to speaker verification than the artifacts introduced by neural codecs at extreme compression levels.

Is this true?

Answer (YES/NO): YES